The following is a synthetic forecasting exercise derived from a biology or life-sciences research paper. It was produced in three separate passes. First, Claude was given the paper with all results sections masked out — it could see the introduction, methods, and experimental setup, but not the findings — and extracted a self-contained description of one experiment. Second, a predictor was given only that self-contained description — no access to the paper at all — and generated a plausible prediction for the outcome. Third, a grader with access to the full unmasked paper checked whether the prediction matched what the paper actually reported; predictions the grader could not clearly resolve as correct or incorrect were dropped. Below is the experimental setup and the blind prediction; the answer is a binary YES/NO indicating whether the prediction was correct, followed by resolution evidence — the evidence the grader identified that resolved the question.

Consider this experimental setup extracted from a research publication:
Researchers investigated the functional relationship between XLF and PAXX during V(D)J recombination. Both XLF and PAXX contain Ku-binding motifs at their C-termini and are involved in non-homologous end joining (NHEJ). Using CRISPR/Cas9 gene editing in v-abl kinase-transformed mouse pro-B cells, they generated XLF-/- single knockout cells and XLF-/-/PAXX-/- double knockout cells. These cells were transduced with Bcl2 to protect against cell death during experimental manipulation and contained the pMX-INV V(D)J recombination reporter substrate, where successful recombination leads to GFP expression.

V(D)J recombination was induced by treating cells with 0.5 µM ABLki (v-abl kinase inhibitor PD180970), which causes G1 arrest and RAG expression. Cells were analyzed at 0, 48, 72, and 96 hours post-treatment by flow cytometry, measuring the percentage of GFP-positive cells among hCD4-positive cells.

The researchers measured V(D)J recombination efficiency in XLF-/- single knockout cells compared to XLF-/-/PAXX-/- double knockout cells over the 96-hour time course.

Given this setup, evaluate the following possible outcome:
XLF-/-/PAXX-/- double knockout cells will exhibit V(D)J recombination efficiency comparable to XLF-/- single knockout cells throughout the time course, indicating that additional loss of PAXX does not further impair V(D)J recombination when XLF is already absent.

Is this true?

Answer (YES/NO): NO